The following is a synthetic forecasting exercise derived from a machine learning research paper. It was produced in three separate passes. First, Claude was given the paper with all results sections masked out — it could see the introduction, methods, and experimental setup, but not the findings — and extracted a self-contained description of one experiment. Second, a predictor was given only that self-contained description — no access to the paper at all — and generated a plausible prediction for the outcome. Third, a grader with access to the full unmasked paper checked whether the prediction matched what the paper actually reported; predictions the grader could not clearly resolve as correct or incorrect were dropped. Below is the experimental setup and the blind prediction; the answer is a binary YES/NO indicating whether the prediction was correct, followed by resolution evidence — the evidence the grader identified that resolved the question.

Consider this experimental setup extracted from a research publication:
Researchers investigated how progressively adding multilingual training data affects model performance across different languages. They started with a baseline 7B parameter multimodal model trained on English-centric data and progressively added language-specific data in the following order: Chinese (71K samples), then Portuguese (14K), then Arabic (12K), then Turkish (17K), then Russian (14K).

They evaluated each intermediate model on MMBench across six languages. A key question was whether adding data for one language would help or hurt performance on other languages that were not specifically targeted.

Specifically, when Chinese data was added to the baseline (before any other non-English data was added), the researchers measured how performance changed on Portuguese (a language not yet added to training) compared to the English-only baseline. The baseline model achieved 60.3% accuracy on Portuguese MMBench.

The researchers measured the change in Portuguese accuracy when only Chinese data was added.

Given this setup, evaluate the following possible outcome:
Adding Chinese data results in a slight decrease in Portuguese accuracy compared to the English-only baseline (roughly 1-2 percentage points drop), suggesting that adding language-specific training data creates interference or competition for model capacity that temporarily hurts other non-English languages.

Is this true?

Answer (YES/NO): NO